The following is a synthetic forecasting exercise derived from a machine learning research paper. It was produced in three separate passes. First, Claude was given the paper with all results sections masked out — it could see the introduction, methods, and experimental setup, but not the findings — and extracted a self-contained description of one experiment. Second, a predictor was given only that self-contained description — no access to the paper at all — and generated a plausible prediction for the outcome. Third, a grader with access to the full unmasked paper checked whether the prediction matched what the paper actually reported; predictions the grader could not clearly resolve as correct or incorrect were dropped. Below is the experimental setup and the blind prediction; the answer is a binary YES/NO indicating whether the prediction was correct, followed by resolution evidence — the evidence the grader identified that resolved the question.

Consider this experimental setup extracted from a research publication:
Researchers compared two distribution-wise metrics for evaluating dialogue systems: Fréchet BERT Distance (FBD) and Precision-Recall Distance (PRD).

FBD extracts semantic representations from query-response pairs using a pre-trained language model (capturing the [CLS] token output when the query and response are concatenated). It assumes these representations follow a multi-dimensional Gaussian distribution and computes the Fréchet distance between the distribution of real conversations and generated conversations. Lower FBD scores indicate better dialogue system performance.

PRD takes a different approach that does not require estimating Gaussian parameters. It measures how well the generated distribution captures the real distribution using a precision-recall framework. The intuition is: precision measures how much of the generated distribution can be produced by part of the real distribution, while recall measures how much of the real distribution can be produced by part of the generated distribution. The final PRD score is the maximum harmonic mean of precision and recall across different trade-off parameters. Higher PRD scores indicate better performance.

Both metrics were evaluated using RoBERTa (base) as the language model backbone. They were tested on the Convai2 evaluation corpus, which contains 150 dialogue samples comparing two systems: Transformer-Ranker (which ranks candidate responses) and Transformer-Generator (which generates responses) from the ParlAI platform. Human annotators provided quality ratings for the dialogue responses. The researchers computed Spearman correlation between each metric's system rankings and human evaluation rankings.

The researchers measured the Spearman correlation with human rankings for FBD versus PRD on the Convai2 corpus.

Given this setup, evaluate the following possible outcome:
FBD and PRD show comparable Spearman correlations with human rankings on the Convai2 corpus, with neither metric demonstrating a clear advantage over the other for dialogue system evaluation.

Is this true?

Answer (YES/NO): NO